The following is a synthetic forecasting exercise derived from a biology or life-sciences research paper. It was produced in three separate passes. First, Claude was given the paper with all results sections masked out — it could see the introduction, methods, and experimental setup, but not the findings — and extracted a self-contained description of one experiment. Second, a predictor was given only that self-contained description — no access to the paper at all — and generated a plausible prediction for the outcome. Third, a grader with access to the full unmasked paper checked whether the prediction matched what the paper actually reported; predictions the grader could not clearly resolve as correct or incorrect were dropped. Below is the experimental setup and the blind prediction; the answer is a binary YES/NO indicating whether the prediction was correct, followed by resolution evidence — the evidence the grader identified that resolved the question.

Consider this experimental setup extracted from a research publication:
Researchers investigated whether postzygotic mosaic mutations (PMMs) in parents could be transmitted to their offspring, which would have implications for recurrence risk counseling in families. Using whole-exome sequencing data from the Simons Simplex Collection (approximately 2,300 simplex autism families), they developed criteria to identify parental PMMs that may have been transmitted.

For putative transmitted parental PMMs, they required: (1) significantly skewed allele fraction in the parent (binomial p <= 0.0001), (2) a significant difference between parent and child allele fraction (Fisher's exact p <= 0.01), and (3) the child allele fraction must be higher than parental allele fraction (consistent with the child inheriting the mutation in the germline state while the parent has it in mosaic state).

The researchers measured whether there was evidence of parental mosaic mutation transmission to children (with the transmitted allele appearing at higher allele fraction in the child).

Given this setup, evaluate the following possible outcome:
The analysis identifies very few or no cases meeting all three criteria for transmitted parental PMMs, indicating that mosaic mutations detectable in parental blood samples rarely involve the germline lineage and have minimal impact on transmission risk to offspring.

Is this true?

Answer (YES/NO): NO